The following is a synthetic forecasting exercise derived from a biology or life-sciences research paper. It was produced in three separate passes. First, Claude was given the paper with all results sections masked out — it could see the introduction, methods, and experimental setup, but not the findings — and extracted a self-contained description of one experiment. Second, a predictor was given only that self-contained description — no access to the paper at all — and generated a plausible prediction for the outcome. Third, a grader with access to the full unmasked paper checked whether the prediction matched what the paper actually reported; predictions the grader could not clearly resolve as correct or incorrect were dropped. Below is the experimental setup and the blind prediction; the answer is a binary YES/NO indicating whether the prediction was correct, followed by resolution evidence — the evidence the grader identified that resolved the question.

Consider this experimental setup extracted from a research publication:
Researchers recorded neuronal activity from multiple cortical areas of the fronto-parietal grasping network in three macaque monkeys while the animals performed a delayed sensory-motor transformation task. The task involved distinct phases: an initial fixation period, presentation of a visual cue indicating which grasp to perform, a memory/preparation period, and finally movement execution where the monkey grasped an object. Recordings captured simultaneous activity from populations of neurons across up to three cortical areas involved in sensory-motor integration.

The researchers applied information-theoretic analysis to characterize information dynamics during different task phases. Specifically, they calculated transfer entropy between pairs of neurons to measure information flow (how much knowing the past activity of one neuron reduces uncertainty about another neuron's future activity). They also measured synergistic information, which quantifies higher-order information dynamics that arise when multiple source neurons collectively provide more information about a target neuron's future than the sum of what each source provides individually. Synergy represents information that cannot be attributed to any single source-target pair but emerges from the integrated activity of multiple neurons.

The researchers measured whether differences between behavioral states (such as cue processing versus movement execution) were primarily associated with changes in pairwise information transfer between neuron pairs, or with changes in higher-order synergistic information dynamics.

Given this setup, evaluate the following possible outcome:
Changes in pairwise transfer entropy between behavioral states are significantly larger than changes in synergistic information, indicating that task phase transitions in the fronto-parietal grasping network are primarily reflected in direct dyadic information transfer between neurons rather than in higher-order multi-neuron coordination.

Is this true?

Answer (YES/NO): NO